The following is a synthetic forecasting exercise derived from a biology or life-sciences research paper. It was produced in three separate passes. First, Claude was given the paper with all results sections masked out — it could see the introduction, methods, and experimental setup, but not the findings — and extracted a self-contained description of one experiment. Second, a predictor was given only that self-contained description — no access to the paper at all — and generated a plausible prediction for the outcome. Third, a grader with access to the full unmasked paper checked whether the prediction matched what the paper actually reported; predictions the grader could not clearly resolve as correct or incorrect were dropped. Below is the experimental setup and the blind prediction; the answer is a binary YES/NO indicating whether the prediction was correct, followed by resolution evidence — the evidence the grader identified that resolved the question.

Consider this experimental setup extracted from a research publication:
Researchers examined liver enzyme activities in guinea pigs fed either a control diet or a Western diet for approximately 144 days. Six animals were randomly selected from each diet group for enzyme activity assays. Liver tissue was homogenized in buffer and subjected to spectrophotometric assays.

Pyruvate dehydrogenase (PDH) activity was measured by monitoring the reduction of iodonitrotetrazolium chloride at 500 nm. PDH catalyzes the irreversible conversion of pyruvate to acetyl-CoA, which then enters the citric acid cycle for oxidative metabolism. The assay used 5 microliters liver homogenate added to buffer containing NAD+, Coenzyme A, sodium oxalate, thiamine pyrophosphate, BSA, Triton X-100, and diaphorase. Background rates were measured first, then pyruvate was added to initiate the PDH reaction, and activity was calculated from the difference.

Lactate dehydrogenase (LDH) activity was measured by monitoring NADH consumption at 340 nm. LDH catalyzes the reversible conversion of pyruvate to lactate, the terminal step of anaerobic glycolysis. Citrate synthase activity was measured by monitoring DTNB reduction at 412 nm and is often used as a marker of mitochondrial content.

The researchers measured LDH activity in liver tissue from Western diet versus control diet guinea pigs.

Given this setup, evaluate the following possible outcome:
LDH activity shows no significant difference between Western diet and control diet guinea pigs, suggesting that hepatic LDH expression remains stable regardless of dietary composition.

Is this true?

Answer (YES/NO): NO